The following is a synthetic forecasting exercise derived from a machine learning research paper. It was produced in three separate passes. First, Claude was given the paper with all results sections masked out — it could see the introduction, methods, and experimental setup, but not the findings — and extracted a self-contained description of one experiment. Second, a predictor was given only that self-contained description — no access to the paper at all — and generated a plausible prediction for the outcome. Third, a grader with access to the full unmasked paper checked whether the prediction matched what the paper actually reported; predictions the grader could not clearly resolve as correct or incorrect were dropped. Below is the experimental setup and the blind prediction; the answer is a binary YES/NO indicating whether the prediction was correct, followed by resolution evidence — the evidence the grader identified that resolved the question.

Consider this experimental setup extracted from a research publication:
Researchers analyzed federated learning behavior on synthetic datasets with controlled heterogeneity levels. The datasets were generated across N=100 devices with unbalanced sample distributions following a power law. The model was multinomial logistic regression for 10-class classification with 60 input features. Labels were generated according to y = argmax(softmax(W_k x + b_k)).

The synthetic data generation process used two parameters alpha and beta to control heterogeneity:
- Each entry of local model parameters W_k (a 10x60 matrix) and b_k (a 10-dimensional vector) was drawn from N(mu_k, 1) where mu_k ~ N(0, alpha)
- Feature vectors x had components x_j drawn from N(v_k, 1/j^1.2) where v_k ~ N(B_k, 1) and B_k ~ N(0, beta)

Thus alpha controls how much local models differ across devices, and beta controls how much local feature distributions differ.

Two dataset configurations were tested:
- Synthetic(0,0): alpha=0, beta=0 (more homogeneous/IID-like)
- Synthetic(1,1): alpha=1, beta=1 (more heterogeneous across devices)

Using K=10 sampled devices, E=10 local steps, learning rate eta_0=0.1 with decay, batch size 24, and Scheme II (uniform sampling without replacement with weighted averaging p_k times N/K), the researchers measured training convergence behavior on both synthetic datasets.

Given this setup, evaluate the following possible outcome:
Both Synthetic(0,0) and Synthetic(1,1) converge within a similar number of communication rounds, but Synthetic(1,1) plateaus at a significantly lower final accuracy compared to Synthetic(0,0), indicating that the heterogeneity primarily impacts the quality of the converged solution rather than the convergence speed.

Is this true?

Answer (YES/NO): NO